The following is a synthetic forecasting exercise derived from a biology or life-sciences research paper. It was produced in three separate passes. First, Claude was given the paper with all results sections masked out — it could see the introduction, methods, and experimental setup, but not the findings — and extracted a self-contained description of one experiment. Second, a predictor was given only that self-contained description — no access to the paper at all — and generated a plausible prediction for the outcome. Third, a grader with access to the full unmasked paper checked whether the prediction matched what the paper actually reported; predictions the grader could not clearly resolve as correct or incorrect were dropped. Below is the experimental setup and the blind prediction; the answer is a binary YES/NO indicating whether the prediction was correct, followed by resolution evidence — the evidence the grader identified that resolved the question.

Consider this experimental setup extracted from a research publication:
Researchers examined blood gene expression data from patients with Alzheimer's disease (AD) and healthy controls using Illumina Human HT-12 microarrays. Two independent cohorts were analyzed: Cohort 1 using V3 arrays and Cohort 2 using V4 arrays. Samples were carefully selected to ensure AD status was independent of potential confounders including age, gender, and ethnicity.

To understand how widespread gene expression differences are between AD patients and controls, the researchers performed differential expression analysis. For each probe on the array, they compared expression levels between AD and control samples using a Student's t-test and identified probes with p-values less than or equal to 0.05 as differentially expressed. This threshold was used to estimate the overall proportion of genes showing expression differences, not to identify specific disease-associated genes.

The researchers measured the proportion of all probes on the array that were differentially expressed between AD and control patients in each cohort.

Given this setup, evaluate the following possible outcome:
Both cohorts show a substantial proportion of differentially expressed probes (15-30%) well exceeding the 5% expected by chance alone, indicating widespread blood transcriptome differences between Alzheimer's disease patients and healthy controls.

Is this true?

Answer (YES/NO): YES